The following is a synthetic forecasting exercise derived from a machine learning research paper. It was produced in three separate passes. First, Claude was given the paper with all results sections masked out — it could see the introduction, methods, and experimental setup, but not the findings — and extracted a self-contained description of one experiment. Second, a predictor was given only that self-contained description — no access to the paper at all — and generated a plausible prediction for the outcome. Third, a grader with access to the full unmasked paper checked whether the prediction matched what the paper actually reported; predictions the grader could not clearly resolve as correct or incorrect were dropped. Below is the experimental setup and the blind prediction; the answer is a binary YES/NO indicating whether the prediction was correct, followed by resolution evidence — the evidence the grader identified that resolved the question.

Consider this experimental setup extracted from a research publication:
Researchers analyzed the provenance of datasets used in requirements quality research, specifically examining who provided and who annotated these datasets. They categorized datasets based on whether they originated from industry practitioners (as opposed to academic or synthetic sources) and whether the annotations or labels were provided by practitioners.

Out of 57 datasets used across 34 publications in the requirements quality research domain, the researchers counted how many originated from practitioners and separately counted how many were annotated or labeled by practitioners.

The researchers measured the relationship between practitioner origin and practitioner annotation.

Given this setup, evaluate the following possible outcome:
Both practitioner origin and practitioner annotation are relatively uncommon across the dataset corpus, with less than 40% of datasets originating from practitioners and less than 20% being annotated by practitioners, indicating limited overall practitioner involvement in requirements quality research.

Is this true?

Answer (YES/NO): NO